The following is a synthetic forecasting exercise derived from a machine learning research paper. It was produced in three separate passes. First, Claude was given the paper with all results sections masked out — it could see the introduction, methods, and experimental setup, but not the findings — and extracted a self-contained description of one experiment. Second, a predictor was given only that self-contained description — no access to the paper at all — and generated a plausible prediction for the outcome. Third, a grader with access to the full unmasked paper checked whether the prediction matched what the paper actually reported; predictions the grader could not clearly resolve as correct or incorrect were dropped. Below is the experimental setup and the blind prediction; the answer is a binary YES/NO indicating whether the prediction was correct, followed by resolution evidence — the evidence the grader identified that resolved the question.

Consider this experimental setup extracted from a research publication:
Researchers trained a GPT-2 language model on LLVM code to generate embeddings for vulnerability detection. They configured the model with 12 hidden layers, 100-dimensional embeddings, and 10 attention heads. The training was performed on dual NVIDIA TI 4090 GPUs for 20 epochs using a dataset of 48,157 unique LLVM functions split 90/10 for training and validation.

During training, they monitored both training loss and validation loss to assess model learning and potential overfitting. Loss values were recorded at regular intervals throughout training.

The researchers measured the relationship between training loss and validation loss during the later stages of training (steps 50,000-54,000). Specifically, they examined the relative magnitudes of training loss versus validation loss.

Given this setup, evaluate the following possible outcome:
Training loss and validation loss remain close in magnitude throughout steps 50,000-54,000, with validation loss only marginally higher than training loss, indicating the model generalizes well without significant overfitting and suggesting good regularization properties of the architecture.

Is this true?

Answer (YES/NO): NO